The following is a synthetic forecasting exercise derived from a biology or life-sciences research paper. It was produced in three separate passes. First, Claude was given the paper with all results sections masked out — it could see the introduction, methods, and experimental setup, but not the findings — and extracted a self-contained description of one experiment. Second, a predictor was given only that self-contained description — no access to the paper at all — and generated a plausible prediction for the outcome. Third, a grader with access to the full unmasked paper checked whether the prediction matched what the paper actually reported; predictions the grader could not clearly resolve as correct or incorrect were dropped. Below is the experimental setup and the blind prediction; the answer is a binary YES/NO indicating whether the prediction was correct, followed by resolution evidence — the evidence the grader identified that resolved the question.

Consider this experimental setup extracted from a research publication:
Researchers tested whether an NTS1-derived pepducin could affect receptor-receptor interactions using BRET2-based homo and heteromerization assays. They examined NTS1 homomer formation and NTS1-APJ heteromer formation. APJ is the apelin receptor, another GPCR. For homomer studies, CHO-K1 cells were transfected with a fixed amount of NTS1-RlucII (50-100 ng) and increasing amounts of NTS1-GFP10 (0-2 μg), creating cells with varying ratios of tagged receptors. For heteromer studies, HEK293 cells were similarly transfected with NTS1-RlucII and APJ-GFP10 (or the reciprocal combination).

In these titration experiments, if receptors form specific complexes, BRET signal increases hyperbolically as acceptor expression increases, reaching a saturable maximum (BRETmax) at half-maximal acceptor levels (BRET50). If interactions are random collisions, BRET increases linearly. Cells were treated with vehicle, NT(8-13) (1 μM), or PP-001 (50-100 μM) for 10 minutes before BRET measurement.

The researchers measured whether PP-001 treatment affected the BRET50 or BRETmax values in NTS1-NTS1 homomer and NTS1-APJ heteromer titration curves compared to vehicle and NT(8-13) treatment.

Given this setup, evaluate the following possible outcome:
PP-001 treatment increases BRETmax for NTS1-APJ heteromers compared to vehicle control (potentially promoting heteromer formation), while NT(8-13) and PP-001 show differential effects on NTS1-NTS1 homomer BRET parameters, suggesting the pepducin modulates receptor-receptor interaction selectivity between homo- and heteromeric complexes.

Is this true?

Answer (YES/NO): NO